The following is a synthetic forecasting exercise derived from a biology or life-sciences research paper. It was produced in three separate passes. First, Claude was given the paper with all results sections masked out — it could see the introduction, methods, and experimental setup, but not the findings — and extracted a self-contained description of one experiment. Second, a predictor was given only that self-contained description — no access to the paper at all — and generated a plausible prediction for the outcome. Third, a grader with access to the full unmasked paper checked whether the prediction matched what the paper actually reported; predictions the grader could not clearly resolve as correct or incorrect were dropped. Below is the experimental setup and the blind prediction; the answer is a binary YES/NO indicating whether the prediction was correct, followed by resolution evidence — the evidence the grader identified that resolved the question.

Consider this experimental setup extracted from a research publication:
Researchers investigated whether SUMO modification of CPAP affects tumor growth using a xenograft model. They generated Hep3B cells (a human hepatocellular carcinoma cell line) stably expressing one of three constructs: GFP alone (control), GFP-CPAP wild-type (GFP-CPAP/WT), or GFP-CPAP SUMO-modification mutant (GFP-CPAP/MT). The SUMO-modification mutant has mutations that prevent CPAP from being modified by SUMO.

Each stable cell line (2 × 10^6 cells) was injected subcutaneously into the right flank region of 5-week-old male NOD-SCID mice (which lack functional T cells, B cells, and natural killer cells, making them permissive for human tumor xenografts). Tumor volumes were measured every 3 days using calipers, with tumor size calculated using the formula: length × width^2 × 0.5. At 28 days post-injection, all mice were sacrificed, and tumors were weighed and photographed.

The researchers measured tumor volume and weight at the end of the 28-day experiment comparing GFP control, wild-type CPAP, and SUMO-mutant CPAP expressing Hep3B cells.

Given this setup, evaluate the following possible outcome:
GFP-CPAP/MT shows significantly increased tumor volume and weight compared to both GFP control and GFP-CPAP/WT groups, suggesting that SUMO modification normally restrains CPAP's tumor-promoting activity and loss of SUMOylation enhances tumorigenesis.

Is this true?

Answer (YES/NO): NO